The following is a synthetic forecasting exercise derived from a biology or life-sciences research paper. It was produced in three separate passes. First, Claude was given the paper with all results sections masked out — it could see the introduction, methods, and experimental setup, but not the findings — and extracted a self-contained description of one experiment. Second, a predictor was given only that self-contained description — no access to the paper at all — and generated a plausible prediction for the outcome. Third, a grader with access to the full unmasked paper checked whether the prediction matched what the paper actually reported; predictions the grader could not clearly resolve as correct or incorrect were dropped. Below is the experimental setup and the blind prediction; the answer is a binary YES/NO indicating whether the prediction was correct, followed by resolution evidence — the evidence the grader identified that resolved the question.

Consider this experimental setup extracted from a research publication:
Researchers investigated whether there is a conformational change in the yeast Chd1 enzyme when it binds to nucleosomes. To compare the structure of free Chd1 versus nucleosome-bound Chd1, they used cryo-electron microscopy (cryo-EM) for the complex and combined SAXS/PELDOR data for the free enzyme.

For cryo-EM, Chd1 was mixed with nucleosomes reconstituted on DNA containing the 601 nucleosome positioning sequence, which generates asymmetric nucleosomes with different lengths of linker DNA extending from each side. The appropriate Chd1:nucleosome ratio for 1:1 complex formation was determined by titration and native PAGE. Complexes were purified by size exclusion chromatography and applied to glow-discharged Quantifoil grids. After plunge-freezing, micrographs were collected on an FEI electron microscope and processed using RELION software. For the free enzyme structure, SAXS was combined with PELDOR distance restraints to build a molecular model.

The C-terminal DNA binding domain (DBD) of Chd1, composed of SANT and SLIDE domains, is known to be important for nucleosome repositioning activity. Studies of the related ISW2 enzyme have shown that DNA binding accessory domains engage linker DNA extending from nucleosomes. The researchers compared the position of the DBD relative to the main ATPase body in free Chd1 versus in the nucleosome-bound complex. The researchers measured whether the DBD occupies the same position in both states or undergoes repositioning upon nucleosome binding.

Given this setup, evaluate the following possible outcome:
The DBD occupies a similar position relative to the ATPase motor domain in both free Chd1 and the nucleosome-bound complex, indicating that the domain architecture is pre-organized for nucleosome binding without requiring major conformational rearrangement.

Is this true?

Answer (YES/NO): NO